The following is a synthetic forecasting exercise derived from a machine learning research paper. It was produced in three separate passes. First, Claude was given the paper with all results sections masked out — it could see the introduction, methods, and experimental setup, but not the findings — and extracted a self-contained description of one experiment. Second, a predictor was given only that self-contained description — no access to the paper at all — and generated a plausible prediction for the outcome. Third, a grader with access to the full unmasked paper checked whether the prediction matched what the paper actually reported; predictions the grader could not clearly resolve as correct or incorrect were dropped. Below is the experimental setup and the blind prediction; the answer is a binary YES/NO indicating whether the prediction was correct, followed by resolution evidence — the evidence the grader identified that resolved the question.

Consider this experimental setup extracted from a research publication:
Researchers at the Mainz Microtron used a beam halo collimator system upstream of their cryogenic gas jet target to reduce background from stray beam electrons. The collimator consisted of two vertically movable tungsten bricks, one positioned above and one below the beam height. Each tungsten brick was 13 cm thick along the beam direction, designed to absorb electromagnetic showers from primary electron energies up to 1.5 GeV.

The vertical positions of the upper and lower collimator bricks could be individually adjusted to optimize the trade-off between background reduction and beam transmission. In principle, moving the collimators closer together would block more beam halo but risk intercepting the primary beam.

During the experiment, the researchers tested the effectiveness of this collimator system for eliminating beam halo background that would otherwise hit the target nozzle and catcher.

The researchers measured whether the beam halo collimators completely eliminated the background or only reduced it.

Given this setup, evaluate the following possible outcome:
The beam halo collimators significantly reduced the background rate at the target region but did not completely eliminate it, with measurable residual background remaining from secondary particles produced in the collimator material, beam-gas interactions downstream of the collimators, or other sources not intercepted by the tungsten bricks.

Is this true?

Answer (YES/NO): YES